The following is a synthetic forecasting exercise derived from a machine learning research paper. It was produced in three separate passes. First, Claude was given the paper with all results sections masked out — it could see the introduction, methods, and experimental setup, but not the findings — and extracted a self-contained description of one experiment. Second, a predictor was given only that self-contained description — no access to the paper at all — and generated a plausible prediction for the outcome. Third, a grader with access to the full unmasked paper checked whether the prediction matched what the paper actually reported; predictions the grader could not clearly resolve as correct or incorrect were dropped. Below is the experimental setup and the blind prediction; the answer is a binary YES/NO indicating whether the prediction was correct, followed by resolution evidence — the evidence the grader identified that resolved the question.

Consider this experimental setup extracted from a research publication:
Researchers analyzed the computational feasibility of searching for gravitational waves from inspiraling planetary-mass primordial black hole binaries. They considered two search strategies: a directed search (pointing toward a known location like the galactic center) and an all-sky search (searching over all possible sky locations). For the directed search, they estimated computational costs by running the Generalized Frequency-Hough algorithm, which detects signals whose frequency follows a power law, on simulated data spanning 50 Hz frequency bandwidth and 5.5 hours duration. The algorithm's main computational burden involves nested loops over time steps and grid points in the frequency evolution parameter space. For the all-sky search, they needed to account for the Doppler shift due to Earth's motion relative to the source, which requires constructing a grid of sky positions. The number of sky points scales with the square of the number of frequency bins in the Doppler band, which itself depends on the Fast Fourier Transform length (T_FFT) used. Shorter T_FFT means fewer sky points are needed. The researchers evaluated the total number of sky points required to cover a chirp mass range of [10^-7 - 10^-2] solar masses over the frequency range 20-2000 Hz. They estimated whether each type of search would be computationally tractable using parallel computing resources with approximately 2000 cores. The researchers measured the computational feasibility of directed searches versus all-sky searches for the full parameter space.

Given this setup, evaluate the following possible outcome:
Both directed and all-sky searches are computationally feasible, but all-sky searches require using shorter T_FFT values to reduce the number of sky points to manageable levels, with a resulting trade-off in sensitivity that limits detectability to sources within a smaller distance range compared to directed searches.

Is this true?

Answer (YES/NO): NO